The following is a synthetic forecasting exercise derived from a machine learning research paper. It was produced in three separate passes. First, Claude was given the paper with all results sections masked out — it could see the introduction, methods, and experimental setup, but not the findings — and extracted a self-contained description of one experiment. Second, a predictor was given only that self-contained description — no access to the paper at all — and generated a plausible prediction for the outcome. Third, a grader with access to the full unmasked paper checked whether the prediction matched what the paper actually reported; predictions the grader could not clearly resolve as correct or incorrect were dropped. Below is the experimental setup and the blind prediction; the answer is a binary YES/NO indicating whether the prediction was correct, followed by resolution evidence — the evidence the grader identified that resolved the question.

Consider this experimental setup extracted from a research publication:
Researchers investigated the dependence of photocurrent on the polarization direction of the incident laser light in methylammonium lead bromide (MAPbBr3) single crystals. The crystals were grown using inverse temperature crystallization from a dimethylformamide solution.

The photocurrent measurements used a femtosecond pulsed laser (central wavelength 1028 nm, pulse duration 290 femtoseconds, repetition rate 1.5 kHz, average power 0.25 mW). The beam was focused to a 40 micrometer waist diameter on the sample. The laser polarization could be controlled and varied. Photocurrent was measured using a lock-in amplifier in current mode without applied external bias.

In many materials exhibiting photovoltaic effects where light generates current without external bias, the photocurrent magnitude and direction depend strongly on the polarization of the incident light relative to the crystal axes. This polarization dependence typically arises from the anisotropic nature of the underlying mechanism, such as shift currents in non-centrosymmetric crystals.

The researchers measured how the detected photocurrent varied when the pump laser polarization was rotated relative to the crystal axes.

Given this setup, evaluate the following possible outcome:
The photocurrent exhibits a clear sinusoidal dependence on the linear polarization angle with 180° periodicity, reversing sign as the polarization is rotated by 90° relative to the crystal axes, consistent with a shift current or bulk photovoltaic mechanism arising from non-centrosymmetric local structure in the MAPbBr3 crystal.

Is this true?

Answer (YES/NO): NO